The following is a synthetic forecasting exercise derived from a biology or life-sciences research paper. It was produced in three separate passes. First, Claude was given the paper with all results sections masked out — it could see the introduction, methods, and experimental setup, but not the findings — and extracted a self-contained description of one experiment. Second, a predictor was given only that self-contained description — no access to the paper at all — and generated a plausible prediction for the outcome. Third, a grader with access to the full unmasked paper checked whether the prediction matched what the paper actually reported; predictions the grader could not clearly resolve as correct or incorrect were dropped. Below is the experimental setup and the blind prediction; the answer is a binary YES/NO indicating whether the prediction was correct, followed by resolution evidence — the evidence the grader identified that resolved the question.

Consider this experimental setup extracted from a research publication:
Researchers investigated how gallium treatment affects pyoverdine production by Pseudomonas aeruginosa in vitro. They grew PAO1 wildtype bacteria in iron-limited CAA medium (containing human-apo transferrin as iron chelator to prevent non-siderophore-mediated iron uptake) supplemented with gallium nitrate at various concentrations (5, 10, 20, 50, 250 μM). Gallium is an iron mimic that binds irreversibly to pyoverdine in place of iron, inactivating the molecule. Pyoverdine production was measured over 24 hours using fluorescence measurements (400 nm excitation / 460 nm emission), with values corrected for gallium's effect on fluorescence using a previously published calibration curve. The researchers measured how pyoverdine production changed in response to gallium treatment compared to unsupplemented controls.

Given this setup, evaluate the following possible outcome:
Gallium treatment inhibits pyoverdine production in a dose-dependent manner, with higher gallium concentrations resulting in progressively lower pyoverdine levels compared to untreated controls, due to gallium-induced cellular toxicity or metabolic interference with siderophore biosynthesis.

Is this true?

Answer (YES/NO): NO